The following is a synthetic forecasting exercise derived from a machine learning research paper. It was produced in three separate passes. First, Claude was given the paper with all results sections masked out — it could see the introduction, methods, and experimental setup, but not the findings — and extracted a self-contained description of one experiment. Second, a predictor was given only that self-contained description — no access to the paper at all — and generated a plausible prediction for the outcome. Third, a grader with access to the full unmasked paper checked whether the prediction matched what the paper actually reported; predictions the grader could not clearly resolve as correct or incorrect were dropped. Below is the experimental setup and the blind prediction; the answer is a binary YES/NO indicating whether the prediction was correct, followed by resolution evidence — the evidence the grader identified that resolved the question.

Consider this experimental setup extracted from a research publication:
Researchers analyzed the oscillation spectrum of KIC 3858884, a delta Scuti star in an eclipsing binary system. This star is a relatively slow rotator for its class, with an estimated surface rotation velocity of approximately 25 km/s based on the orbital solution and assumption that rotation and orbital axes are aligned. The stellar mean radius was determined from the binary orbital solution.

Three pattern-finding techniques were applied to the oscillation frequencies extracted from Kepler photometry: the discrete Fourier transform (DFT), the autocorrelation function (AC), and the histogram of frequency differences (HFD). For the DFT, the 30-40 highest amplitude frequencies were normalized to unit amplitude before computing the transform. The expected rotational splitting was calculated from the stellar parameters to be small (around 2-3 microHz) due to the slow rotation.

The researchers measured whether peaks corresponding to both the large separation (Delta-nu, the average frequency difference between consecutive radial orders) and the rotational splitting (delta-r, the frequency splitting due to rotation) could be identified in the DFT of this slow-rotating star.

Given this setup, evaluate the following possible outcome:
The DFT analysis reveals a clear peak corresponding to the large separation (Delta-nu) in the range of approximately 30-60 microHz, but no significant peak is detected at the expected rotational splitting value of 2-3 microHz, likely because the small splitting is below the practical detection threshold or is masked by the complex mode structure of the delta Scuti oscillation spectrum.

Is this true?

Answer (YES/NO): NO